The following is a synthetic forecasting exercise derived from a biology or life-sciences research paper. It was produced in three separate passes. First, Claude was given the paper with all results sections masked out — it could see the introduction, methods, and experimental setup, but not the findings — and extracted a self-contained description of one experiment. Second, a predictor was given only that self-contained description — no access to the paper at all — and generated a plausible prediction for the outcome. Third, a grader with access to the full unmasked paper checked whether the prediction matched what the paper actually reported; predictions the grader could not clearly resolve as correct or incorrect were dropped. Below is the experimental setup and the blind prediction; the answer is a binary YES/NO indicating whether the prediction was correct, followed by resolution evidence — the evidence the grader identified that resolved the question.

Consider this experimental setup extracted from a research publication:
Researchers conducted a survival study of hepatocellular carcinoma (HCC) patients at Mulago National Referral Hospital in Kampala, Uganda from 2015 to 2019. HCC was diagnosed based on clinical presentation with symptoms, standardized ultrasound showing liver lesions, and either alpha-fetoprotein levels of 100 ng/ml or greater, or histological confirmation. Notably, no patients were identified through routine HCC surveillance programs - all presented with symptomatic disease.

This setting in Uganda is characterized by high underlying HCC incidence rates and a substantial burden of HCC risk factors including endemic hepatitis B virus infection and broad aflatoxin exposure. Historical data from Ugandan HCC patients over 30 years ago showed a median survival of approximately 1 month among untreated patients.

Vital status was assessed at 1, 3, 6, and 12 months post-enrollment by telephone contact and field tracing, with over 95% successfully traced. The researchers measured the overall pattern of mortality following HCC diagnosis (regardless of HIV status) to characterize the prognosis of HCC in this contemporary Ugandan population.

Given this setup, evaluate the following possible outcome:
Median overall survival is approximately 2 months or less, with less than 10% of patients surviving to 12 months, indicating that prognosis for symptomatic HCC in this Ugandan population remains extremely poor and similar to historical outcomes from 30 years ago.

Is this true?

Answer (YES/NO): YES